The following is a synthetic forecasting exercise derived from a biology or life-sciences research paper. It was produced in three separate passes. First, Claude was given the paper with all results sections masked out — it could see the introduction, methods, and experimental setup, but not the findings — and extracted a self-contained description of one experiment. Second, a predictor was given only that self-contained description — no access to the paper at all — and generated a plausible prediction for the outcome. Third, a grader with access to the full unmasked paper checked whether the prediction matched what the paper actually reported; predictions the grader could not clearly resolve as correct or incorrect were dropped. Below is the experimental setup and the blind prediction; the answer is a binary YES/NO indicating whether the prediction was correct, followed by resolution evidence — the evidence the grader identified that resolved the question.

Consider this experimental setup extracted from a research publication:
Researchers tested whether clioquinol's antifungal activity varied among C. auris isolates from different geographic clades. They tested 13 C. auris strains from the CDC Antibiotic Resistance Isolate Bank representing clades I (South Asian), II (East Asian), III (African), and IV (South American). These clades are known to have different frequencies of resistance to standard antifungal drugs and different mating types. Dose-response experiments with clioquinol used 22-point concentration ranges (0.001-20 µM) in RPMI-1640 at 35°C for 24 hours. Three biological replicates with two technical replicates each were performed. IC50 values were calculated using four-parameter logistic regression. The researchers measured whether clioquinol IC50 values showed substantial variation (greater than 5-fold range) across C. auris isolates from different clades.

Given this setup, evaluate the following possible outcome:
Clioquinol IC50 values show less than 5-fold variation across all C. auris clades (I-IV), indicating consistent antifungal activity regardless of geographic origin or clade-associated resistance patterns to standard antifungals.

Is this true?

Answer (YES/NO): YES